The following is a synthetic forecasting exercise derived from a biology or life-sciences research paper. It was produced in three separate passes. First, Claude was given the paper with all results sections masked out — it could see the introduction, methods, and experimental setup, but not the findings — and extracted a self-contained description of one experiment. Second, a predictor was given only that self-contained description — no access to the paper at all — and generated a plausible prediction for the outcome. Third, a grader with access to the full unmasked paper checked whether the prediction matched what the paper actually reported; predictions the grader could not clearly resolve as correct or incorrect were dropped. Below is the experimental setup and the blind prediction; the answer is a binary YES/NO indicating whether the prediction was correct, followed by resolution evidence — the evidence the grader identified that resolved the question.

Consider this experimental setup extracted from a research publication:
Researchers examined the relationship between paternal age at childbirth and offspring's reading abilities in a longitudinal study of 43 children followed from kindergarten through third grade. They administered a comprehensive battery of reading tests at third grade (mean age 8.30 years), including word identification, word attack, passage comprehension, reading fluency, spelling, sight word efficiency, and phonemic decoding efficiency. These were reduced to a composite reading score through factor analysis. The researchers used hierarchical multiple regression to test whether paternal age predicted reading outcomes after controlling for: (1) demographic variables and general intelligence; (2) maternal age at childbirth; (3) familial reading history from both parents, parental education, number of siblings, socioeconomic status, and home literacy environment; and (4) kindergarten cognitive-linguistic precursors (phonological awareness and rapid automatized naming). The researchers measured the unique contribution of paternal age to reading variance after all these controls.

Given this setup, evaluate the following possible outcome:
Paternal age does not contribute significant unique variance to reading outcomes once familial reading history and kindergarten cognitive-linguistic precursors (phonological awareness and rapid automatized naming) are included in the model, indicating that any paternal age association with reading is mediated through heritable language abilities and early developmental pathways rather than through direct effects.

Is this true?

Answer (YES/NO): NO